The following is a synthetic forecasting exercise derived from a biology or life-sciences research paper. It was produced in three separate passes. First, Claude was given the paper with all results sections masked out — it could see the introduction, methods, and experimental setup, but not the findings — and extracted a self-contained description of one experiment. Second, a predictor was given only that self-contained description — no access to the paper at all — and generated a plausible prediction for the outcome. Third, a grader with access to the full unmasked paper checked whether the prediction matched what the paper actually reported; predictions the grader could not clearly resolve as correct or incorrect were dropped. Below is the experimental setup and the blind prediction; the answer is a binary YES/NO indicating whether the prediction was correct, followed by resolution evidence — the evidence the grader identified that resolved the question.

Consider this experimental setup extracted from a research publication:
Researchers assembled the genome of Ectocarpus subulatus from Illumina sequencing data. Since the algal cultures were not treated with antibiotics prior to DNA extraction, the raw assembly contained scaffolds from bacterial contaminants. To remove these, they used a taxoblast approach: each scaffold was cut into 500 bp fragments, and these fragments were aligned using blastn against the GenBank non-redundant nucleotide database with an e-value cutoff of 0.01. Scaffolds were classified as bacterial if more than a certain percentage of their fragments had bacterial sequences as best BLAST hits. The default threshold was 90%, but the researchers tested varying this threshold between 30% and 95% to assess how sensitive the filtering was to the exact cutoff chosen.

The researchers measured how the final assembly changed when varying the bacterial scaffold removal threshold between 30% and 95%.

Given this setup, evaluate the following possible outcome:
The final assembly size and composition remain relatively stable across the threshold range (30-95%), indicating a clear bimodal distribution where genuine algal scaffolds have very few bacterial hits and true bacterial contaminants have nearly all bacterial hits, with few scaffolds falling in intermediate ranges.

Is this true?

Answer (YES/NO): YES